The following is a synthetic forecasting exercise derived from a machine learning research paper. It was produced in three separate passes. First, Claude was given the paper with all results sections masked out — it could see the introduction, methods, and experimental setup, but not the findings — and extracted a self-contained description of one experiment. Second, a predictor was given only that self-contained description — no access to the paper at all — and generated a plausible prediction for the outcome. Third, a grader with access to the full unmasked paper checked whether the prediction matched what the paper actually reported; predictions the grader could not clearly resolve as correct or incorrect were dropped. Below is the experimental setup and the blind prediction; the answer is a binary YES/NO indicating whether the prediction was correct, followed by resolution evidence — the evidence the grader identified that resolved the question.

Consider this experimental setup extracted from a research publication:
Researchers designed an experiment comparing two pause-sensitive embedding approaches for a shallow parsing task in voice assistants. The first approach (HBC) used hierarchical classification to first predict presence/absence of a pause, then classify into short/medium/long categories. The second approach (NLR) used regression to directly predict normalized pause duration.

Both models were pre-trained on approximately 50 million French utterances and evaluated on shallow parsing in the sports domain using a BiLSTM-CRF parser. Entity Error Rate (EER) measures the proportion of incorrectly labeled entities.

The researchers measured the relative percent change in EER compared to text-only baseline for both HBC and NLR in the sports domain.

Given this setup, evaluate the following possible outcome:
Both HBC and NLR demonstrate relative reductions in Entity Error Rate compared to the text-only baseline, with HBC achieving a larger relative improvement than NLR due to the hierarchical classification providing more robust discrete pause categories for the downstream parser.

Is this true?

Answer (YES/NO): NO